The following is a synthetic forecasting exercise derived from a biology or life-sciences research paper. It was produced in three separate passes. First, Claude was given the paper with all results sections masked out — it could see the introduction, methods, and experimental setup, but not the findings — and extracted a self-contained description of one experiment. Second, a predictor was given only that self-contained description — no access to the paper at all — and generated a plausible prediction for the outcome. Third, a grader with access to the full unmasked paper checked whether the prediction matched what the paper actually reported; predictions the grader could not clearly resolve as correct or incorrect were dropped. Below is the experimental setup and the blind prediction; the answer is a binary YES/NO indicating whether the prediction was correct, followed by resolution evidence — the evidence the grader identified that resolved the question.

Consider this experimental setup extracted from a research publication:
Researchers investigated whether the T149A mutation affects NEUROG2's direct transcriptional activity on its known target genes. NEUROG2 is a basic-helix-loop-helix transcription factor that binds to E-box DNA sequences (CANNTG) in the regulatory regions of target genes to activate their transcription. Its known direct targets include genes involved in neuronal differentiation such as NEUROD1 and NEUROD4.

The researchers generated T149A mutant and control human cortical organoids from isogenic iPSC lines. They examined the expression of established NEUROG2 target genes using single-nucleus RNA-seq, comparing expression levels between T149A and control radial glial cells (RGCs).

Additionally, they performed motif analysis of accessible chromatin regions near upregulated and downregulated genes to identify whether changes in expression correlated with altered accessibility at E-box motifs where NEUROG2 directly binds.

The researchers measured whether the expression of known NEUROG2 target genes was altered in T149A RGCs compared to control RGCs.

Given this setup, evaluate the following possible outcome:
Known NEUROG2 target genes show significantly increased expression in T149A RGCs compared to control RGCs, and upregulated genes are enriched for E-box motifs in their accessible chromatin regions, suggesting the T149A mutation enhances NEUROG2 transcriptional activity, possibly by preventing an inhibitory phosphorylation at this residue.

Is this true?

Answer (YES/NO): NO